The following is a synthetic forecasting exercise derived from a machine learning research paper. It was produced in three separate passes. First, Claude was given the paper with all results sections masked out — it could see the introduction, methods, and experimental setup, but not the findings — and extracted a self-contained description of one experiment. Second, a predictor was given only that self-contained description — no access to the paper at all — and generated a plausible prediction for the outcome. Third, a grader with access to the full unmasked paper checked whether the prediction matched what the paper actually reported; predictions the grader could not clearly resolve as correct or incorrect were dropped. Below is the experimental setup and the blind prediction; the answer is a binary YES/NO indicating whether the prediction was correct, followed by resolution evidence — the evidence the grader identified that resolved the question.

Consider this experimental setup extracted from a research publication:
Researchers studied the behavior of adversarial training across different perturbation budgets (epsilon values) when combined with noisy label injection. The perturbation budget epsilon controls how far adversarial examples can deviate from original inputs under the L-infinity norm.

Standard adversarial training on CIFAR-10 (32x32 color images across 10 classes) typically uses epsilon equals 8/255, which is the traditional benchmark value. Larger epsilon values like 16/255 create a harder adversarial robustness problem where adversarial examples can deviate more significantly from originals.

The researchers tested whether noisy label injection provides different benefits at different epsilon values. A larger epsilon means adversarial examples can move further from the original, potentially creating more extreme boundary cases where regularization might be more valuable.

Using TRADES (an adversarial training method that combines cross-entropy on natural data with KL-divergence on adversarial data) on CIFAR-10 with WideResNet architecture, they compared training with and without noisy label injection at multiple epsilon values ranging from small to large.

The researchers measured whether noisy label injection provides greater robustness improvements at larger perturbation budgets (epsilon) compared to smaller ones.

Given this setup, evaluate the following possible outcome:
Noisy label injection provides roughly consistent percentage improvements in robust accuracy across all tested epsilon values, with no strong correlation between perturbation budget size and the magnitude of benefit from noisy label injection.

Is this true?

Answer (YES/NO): NO